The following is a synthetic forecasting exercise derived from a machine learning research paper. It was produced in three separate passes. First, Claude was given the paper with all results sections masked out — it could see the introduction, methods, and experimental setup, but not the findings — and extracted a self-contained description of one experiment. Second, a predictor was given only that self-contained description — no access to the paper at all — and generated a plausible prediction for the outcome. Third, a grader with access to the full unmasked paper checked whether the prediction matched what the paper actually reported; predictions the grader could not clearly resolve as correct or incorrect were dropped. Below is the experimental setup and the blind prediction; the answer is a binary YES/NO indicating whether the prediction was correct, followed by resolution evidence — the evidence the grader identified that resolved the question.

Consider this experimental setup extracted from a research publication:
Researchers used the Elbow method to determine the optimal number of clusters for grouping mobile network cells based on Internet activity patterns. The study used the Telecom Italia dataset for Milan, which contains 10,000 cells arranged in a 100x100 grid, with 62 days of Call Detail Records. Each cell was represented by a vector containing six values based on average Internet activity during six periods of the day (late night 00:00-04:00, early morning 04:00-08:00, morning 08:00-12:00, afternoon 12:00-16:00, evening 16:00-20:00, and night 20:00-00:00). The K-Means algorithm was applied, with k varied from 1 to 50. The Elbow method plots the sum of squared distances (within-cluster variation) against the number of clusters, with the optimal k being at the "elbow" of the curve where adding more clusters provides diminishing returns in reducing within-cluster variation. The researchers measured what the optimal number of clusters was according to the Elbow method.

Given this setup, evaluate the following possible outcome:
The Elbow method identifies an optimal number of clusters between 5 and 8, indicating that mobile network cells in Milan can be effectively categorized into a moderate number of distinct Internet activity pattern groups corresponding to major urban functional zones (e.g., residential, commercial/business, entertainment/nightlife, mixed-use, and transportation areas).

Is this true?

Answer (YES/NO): NO